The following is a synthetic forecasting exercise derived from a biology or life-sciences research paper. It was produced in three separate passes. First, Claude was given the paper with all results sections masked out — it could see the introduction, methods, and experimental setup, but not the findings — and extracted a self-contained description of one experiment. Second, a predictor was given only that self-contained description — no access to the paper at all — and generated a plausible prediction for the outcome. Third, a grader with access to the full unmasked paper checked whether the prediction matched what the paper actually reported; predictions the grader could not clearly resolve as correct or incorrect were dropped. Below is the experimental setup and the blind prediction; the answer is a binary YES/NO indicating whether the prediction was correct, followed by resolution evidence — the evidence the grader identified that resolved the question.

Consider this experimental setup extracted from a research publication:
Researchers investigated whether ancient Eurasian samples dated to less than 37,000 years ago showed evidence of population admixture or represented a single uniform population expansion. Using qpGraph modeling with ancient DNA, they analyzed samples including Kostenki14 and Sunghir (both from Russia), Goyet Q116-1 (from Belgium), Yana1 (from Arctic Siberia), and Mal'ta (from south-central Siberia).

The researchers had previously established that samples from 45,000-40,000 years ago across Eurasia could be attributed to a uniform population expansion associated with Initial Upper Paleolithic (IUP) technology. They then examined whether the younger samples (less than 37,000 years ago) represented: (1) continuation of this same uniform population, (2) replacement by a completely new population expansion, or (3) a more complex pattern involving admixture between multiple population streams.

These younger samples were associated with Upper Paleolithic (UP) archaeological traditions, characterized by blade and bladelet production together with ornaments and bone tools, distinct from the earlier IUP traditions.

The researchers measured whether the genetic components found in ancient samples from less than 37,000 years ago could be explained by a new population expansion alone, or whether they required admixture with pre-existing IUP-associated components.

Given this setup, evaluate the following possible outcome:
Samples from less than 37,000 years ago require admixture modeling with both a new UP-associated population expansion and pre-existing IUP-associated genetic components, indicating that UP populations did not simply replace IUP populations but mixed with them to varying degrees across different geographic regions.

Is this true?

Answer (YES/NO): NO